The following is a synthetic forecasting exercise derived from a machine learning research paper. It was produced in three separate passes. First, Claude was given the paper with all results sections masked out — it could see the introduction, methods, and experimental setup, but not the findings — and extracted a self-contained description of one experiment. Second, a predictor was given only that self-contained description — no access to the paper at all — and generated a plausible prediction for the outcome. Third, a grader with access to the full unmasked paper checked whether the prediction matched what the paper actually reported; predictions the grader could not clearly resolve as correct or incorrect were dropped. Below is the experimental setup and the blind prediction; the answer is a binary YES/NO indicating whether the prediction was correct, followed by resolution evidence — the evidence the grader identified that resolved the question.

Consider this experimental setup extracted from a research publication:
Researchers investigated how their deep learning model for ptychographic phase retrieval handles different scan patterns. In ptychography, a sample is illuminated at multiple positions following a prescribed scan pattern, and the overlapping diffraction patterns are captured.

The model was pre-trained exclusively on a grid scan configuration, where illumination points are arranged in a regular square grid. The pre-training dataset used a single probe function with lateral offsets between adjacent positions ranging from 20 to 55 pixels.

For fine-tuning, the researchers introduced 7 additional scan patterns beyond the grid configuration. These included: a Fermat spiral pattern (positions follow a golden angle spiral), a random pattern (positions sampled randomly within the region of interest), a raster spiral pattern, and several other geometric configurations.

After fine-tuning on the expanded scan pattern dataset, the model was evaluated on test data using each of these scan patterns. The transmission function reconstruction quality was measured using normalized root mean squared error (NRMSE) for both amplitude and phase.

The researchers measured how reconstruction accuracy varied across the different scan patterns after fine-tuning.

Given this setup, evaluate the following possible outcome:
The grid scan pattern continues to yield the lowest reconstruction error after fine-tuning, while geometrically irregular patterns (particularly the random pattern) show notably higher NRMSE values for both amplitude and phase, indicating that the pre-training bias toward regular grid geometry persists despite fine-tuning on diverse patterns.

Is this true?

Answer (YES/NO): NO